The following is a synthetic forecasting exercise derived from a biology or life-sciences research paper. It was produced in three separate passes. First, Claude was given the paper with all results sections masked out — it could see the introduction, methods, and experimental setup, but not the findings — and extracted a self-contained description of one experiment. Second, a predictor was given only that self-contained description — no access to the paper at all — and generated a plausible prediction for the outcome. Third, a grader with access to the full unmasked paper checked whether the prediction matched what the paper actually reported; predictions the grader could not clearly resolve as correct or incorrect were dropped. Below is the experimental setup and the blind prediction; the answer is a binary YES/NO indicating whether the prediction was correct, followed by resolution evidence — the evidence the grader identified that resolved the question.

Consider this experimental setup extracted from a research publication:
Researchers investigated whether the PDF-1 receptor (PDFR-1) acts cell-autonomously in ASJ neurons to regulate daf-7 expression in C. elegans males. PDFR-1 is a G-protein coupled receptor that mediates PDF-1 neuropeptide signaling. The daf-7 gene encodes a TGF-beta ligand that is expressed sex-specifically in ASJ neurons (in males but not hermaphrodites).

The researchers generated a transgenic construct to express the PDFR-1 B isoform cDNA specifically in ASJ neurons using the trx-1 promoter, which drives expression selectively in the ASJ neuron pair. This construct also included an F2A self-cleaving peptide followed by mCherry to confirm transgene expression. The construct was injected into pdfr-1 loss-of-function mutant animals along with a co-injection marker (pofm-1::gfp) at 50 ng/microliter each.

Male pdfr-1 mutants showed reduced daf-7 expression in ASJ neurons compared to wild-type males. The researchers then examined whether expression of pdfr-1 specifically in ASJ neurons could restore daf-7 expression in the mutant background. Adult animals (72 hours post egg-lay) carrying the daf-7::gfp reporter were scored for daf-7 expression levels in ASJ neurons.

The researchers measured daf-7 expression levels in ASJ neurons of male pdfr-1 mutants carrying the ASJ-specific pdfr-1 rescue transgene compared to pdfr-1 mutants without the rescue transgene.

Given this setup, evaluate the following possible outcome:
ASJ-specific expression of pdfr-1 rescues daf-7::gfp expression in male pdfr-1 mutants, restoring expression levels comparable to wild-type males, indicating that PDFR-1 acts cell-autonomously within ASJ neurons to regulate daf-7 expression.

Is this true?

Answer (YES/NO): YES